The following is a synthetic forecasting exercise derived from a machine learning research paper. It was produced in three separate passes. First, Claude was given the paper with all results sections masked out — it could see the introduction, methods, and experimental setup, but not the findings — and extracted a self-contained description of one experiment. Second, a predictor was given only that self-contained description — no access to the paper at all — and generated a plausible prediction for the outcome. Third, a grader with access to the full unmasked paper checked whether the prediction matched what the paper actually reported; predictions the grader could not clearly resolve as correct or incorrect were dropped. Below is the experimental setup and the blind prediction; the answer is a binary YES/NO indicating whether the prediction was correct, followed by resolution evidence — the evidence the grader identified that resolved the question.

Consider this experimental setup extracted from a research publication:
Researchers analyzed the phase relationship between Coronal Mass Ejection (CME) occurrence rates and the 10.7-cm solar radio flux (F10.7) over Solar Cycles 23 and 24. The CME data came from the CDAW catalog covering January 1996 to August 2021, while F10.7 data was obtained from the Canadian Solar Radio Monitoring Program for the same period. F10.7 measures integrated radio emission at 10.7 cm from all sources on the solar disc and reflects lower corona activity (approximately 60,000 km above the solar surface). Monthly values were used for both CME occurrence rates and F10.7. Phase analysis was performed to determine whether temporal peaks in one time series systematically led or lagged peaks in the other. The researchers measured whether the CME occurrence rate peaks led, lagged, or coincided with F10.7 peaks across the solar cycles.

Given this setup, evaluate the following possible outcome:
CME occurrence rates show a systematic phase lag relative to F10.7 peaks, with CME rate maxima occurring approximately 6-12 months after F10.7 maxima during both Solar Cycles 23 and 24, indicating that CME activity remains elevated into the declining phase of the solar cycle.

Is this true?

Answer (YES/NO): NO